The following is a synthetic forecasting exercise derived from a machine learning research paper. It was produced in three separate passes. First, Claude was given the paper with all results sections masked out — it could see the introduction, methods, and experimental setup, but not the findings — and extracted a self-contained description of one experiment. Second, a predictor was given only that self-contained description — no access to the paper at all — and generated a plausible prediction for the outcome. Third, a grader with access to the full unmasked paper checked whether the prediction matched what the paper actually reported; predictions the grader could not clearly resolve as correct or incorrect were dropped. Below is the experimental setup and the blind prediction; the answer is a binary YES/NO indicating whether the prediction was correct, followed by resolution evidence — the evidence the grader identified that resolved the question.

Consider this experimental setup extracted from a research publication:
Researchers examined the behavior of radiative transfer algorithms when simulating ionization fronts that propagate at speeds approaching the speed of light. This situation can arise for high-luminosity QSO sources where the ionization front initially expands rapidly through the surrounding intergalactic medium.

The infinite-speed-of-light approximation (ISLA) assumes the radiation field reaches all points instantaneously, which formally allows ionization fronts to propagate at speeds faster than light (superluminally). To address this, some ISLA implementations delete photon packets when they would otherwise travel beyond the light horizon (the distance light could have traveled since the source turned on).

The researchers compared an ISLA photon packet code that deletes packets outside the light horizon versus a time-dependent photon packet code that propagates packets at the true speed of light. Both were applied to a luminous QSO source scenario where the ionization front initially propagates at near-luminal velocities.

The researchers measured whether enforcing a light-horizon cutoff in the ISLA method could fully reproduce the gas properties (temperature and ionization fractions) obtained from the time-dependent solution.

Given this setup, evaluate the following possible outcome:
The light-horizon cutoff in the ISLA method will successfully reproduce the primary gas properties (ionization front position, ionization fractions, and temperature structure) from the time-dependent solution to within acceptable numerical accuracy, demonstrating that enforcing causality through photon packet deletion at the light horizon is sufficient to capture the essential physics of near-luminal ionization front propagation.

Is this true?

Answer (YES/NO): NO